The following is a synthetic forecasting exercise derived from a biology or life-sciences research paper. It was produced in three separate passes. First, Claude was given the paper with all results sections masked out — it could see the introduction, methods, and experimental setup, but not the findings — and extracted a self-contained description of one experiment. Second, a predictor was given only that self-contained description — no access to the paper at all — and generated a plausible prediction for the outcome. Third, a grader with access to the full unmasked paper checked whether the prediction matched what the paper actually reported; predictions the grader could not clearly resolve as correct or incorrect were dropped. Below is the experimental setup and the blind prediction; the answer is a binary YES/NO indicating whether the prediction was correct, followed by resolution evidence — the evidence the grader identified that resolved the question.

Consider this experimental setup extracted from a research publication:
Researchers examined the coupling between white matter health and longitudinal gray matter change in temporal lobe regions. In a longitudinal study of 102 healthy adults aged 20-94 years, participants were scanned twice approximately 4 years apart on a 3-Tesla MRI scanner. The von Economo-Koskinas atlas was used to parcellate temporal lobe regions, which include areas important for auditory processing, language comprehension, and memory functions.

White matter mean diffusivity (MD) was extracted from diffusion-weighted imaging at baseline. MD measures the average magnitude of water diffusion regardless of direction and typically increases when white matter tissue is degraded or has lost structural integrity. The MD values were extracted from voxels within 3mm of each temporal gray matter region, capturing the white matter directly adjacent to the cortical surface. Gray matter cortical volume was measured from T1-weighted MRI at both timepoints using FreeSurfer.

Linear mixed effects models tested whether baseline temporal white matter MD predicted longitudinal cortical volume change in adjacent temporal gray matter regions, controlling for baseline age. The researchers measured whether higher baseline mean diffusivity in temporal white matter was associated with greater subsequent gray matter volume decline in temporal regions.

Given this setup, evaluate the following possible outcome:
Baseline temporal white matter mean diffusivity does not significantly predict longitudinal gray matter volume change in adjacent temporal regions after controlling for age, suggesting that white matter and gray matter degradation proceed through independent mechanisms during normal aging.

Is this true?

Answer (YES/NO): NO